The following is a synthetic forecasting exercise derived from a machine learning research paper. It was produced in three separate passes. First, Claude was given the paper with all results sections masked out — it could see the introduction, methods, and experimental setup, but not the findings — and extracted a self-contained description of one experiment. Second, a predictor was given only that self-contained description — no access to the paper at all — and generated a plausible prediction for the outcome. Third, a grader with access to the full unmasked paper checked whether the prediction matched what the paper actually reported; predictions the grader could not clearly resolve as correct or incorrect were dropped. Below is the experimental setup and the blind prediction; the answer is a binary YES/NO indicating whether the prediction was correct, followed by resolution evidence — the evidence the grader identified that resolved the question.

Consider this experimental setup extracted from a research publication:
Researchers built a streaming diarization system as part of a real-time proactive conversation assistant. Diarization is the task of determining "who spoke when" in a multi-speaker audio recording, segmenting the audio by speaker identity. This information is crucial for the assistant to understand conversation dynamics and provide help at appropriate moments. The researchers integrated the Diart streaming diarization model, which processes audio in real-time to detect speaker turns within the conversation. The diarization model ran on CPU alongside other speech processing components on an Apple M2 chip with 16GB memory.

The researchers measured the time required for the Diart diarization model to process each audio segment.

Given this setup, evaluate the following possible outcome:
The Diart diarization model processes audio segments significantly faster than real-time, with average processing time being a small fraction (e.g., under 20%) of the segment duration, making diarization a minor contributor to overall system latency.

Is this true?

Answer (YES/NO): YES